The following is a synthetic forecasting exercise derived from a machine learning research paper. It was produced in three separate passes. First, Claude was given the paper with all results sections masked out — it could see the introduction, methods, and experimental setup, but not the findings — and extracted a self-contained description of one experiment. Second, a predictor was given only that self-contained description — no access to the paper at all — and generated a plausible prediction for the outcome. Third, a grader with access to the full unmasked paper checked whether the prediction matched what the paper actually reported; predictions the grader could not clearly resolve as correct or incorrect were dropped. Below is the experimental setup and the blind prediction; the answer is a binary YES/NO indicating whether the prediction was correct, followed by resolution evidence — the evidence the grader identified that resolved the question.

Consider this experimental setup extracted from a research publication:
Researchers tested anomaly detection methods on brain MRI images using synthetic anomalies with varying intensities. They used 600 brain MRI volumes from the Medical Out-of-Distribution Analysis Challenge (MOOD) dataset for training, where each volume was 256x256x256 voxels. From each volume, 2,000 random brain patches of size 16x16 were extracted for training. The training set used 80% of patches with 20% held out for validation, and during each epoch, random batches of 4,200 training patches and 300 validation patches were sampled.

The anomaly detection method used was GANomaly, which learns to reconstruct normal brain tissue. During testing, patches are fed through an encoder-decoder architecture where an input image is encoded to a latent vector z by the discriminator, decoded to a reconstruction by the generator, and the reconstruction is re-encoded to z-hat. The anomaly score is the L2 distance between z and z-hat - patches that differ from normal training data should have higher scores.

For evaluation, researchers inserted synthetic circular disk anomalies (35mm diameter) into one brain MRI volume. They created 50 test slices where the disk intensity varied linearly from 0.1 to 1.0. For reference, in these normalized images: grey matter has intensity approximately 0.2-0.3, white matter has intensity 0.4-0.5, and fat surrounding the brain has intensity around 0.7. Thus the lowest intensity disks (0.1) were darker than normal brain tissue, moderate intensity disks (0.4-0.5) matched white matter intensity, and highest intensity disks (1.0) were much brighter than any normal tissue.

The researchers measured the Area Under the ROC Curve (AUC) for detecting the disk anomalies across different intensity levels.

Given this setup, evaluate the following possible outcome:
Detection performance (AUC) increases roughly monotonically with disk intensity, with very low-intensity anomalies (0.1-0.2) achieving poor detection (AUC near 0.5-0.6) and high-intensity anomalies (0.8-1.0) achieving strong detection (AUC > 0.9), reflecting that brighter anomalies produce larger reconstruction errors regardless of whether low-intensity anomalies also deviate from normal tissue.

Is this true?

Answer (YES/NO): YES